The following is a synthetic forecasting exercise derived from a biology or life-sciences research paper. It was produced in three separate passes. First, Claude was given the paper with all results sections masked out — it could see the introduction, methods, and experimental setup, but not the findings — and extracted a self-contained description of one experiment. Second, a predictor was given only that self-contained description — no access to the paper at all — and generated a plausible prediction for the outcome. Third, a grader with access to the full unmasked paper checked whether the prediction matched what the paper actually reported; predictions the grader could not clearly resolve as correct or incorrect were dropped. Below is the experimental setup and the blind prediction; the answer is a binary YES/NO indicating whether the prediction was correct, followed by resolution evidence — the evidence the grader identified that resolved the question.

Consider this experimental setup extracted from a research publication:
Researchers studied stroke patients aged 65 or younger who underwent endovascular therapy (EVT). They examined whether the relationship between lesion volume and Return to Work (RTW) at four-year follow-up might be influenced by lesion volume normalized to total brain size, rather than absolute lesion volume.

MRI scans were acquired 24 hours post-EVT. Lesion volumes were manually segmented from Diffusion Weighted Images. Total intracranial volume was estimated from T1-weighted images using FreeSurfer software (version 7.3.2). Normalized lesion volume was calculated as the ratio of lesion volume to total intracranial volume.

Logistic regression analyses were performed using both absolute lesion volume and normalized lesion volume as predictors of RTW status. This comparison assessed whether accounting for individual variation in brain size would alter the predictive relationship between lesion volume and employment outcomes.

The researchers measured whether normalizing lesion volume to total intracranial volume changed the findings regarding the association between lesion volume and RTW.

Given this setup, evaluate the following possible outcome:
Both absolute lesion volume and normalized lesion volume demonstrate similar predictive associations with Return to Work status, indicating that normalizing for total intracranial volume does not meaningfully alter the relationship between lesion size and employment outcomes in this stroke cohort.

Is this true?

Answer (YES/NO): YES